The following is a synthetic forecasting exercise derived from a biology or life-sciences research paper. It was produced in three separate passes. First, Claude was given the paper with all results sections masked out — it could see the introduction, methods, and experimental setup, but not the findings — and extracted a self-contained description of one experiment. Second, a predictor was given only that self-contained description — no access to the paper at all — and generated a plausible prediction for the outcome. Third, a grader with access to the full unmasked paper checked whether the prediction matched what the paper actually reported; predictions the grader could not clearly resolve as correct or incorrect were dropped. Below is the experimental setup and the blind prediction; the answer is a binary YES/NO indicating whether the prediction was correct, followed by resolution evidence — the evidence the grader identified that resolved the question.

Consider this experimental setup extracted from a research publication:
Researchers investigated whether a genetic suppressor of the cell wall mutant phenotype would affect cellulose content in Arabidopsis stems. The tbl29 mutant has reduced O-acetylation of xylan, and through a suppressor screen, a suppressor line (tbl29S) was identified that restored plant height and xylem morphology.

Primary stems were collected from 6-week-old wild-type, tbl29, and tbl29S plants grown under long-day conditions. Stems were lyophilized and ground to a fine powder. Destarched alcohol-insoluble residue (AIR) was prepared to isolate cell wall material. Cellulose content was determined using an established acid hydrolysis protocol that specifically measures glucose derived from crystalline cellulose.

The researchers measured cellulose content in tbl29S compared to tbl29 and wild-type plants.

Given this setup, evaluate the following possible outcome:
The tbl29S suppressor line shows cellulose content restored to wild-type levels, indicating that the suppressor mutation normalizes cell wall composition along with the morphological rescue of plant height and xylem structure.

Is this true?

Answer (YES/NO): YES